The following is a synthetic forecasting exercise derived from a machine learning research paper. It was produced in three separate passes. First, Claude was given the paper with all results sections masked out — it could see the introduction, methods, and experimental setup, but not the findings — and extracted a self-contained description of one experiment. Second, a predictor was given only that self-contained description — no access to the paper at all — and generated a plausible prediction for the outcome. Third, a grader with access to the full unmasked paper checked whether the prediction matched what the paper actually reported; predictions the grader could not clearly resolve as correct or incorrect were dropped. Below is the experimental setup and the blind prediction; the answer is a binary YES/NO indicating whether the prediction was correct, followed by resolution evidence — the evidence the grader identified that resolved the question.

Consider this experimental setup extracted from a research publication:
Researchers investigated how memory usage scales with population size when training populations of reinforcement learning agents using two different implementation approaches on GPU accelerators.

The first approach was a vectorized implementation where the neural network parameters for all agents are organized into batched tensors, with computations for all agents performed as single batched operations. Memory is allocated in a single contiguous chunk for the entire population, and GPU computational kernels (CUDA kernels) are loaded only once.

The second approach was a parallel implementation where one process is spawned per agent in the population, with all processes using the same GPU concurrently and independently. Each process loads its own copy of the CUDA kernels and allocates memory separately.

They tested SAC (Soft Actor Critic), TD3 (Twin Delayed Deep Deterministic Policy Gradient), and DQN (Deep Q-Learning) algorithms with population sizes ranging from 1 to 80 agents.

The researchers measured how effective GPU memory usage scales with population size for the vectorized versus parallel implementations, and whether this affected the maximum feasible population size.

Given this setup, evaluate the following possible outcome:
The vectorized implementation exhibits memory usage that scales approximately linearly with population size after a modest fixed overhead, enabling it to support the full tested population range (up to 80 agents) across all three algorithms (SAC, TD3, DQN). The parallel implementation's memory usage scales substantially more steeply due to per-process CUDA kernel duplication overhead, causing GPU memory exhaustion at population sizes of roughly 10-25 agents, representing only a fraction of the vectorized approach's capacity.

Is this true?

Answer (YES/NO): NO